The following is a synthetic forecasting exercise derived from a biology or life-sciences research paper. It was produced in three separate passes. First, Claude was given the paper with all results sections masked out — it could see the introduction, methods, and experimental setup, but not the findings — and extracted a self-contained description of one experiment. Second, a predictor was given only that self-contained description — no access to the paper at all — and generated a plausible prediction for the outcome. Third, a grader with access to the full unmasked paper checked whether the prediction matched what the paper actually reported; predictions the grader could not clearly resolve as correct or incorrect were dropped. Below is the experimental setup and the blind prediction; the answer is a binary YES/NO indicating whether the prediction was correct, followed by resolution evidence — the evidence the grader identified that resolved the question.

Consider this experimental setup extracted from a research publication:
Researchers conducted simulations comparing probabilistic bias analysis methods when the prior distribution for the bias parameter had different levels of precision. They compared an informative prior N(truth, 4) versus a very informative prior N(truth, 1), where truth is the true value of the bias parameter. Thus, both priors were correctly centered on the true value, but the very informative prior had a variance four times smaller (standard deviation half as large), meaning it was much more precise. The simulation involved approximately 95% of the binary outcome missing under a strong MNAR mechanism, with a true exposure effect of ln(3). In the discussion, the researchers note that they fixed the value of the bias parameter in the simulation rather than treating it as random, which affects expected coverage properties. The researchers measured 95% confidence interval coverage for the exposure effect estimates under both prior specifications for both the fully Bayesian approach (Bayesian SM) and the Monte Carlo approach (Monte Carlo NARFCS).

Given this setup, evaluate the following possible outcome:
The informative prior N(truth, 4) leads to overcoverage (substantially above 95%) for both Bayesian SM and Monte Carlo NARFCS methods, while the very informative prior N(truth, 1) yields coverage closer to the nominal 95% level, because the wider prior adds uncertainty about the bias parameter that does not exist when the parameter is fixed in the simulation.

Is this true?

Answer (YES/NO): NO